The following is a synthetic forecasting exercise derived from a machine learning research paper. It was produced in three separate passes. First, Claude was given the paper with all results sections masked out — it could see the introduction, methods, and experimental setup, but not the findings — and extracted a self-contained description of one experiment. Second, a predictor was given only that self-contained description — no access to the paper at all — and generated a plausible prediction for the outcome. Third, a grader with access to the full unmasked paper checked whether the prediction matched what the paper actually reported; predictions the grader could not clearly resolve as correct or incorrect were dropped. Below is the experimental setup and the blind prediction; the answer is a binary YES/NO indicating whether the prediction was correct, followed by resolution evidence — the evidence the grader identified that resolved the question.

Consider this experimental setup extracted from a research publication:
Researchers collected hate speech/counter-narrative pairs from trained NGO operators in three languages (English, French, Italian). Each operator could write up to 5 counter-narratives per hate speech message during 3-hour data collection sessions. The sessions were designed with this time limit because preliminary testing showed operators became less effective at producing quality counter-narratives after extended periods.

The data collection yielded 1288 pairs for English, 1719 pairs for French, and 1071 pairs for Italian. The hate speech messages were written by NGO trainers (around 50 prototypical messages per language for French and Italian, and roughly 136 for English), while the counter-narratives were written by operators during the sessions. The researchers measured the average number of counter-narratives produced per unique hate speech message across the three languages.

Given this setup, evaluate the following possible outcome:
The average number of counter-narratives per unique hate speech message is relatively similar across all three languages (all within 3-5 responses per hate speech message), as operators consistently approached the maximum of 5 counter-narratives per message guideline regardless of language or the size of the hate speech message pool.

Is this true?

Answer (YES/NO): NO